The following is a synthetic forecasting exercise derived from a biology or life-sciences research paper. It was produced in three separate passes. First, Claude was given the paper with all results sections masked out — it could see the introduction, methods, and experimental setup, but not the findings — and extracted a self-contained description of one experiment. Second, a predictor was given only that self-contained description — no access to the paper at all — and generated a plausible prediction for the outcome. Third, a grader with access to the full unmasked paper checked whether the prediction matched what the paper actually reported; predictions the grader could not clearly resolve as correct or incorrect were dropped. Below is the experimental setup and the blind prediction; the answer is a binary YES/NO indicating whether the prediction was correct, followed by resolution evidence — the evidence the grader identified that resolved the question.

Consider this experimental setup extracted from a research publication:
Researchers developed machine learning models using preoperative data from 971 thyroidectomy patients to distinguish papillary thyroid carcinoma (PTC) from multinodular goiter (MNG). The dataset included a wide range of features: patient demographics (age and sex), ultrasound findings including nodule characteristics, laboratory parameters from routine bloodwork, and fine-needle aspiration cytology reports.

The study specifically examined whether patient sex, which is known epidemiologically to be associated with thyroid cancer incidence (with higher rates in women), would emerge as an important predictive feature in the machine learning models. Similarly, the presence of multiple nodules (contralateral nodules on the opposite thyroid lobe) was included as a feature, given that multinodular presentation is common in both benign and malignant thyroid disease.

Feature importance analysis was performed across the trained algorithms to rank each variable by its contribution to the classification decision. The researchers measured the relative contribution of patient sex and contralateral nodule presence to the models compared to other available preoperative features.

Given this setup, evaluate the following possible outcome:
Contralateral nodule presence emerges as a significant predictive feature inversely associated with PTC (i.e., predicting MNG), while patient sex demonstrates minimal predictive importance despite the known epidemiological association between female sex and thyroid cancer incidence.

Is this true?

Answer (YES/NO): NO